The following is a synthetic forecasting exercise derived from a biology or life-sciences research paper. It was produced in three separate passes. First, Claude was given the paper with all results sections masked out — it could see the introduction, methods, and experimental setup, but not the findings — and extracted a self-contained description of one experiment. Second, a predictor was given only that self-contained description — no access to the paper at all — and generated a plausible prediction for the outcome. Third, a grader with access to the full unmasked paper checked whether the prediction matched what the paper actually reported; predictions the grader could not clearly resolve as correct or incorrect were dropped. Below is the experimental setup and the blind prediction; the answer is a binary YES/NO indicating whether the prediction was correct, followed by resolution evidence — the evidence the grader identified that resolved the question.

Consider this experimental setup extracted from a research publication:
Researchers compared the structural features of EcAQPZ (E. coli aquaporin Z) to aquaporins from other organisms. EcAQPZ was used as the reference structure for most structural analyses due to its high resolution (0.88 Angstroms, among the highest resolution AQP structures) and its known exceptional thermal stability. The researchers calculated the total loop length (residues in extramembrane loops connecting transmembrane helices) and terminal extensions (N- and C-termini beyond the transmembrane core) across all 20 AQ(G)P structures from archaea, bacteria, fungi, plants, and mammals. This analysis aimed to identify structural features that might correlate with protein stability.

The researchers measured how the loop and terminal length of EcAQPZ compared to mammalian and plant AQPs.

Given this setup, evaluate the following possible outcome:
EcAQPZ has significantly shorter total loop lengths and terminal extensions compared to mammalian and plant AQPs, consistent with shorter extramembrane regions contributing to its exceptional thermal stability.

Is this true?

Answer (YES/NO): NO